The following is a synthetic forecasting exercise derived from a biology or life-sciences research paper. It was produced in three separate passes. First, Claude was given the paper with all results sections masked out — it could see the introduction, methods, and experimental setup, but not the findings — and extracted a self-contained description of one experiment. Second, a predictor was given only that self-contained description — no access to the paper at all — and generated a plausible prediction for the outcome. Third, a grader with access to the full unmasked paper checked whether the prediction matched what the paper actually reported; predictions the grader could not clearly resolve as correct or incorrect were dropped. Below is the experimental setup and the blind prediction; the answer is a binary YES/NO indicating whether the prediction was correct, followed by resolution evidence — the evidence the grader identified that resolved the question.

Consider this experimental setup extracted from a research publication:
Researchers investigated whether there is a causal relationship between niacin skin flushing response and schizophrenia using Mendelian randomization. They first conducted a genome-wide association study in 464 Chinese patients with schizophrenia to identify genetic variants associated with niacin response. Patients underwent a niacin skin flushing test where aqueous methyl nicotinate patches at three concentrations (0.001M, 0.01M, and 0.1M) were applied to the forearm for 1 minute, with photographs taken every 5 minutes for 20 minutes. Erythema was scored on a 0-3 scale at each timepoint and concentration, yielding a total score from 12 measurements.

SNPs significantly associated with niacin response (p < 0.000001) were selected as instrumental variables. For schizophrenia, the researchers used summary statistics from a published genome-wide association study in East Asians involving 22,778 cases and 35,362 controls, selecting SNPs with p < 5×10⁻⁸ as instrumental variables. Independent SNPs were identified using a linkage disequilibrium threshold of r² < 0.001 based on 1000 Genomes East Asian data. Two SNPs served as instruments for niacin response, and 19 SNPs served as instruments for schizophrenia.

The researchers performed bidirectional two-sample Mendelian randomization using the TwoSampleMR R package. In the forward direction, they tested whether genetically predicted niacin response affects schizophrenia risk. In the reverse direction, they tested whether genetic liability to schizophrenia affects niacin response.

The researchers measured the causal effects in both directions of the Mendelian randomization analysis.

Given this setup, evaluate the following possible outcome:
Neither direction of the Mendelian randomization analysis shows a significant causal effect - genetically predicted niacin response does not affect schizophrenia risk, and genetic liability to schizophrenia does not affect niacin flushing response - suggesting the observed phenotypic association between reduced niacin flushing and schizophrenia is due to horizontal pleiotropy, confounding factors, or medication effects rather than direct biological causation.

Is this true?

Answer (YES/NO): NO